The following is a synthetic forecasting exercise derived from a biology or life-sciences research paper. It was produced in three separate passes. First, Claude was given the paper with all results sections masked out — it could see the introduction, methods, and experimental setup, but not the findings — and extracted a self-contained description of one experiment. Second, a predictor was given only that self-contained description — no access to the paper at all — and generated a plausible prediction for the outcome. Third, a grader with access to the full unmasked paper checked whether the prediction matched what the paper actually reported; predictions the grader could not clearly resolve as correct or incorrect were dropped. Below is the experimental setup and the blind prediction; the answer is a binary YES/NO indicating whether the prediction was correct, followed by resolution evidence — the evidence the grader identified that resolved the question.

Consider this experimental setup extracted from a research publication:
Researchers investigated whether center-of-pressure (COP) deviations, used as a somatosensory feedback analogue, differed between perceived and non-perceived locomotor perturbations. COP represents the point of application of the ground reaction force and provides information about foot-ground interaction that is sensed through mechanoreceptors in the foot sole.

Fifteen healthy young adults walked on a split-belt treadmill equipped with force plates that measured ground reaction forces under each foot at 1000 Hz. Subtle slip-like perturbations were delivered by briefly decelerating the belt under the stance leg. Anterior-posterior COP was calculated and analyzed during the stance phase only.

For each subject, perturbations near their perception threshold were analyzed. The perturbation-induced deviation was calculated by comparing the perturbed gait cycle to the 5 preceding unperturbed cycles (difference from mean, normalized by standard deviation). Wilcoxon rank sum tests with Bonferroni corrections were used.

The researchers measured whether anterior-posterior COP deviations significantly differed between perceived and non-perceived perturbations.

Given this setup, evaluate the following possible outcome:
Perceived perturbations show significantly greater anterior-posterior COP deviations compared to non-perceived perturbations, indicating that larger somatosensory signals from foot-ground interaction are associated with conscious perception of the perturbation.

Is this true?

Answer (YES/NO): NO